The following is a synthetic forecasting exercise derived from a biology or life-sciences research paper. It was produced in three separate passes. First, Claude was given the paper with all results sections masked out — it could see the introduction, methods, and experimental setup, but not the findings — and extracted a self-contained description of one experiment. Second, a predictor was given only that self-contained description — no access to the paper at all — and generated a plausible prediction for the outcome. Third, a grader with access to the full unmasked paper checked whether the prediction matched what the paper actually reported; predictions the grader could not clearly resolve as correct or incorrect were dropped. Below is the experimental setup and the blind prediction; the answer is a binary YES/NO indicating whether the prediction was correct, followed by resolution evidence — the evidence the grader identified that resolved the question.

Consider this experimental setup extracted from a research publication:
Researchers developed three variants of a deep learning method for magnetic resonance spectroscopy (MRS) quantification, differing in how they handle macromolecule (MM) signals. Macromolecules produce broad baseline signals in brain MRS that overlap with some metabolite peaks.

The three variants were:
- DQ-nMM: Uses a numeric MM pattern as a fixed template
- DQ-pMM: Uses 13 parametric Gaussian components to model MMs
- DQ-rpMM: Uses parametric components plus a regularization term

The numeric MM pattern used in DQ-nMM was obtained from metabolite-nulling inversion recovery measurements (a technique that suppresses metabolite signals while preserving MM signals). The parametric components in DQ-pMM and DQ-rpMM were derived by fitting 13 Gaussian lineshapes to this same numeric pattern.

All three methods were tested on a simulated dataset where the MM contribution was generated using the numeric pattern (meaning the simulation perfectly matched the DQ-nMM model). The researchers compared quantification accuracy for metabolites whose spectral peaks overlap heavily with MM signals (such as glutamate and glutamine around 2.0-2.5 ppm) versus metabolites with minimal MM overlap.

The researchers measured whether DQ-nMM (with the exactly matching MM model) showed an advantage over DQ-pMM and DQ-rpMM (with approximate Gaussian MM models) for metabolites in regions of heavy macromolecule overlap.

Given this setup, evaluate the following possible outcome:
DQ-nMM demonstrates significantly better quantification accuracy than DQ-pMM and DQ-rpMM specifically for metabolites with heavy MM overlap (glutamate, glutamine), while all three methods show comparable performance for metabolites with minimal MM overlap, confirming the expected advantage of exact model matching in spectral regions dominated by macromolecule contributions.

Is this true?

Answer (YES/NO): NO